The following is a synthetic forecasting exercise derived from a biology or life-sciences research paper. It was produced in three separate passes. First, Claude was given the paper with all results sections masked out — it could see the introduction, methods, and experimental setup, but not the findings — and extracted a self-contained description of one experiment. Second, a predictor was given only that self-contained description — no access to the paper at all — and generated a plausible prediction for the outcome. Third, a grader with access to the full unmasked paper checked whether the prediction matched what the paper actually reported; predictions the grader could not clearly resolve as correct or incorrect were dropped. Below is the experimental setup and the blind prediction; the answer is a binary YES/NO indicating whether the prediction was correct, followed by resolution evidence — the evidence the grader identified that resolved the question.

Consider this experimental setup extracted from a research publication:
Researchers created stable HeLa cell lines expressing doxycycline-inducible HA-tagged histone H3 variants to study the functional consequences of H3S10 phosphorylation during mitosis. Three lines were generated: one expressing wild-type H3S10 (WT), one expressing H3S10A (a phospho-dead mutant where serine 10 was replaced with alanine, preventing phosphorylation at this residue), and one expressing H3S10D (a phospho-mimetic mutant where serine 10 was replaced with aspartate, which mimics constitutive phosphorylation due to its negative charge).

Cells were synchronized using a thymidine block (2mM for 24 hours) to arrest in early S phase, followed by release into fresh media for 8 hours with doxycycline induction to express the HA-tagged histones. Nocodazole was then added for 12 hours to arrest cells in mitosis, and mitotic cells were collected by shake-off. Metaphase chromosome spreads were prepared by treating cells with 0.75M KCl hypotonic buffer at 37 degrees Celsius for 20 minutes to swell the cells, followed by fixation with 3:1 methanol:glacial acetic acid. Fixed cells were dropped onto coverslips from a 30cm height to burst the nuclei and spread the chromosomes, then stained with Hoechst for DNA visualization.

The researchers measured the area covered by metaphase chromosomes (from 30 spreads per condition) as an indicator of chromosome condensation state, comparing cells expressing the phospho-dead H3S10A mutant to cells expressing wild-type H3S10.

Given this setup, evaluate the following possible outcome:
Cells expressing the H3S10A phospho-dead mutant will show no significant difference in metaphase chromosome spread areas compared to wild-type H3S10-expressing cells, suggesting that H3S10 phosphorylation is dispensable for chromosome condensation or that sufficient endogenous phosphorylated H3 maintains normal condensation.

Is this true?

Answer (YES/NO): NO